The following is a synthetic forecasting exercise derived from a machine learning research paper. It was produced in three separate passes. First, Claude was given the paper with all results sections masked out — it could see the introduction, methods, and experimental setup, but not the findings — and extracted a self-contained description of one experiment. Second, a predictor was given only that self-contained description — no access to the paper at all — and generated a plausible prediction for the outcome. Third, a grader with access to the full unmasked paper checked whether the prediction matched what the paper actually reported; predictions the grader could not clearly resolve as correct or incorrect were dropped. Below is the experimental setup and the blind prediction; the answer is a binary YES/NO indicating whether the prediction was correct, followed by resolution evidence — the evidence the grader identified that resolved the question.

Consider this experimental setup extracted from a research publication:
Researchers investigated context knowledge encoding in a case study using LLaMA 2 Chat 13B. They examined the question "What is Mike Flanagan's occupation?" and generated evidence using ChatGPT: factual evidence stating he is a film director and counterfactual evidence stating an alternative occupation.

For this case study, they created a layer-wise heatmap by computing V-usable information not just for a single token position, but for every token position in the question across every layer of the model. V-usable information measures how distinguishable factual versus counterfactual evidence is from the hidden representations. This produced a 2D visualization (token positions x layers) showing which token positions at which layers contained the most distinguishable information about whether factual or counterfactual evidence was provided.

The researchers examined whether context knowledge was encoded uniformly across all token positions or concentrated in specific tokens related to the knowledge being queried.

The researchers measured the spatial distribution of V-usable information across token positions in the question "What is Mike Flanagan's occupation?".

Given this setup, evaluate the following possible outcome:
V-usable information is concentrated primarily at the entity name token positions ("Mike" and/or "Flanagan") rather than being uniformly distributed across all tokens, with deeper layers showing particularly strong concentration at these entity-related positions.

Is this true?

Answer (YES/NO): NO